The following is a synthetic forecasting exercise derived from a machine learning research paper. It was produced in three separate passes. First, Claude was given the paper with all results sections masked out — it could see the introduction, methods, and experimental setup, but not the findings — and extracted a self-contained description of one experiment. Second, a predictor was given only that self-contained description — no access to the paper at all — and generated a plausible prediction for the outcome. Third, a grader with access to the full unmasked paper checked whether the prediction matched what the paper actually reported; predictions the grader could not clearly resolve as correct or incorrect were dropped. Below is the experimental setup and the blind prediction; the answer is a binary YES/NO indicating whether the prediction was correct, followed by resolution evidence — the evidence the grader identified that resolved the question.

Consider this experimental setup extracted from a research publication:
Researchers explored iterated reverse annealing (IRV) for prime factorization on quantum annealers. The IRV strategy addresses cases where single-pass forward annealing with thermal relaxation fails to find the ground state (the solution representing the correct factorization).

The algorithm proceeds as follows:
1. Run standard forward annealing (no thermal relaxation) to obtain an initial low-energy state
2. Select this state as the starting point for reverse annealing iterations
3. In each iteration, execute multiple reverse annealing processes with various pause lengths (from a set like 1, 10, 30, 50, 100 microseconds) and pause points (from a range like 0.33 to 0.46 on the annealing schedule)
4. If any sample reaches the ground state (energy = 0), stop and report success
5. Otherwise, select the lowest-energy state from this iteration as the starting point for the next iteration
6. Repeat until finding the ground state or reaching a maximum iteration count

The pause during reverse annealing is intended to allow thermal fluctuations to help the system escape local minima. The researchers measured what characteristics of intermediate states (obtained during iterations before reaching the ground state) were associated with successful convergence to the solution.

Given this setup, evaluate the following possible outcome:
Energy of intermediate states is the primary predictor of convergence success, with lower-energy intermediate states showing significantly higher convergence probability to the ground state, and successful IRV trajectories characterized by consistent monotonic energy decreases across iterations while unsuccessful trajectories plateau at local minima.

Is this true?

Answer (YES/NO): NO